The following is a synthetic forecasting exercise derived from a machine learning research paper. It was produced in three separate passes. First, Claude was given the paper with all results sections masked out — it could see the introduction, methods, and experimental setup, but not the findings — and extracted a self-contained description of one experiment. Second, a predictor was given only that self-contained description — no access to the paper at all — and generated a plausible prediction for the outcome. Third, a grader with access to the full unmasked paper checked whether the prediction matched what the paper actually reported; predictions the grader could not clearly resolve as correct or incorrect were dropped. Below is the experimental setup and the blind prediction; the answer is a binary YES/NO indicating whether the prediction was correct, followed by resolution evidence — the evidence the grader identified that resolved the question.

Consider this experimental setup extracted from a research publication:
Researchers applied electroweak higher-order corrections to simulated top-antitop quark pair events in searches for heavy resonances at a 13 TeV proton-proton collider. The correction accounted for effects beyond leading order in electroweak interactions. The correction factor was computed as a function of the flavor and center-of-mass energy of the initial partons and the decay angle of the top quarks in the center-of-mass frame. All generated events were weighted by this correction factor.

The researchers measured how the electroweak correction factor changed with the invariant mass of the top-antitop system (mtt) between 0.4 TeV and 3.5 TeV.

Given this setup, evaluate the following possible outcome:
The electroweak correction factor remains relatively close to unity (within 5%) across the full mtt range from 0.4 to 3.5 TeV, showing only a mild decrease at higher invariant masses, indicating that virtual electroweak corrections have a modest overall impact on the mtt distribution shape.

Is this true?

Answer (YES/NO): NO